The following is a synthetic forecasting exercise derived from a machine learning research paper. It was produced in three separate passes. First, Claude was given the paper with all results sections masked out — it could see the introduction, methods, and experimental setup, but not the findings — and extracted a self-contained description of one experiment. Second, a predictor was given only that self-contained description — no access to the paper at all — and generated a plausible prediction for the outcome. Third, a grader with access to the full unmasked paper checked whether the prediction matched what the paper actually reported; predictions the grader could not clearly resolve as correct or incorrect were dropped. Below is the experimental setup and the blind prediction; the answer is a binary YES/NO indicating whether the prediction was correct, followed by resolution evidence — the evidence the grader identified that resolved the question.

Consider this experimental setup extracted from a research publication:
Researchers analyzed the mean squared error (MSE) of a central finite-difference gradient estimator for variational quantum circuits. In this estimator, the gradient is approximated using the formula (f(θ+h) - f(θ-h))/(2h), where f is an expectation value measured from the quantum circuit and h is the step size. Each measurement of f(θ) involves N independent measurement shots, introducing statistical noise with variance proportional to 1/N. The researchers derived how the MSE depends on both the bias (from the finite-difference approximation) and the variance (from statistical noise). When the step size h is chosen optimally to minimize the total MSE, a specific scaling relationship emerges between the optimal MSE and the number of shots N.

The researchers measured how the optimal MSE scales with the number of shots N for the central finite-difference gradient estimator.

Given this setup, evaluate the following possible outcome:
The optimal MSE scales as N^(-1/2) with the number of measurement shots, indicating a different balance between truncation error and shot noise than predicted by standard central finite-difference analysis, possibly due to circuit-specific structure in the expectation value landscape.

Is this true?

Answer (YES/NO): NO